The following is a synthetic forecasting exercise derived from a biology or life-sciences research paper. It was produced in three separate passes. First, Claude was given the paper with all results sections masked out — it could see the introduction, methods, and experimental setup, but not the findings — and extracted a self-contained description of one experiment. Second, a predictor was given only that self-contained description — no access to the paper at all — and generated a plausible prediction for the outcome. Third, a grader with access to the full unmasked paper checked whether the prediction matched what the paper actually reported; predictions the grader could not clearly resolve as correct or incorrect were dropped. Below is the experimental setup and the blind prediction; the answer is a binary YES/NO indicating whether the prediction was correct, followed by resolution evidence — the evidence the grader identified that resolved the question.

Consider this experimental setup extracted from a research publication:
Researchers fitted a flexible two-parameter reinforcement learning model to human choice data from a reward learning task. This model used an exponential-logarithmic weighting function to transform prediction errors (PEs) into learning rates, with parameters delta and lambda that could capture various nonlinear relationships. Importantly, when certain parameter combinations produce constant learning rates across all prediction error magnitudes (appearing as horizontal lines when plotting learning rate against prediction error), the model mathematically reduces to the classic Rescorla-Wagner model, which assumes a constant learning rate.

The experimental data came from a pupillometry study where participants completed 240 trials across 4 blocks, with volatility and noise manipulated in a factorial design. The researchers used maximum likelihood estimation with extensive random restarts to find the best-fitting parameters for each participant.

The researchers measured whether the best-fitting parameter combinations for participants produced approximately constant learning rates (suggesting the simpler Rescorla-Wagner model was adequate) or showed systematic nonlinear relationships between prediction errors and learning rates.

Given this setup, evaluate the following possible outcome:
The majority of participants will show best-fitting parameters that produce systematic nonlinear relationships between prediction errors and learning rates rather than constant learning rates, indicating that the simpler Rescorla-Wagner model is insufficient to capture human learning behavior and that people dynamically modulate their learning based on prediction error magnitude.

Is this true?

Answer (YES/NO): NO